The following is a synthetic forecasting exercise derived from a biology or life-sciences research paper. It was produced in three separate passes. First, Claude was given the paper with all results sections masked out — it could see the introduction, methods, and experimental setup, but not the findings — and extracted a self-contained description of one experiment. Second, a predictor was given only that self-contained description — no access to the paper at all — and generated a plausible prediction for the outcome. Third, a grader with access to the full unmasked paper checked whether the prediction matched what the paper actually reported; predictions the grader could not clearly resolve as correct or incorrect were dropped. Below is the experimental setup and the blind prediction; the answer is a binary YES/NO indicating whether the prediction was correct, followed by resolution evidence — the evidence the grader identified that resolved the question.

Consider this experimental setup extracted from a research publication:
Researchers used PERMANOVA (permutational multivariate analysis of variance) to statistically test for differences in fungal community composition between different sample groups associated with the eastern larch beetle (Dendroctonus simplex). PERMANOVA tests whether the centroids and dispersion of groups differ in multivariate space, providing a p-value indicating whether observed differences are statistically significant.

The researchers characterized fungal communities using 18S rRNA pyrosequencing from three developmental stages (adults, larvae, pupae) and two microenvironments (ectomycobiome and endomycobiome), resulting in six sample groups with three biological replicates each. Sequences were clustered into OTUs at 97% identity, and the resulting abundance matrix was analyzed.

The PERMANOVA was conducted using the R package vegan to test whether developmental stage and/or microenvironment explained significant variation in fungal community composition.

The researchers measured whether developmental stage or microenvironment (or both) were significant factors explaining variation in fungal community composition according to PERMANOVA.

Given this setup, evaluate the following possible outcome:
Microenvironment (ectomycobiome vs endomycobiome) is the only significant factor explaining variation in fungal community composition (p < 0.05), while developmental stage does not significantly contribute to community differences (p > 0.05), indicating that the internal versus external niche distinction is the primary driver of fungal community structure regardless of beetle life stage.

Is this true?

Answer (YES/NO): NO